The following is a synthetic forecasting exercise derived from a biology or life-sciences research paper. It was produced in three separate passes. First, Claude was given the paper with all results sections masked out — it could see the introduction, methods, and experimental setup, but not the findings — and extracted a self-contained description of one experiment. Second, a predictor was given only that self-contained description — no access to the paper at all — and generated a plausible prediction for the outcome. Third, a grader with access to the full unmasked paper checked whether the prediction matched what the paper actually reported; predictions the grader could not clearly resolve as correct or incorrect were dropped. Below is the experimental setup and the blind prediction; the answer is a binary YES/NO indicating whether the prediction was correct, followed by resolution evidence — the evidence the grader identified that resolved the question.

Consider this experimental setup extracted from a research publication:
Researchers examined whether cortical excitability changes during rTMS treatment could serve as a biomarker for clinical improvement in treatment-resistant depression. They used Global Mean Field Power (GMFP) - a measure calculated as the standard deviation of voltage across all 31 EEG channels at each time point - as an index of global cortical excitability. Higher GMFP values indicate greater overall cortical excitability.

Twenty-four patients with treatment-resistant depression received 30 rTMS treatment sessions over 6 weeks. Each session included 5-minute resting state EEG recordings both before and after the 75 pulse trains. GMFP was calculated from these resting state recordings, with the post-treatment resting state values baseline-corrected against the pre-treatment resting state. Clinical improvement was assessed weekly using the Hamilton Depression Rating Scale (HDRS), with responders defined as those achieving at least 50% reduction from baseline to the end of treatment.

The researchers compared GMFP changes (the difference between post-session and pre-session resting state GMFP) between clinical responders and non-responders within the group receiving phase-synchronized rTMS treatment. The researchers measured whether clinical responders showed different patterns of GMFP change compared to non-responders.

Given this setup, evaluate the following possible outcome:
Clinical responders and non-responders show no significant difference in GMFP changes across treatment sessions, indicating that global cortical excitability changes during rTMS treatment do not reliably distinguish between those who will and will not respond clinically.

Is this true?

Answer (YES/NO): NO